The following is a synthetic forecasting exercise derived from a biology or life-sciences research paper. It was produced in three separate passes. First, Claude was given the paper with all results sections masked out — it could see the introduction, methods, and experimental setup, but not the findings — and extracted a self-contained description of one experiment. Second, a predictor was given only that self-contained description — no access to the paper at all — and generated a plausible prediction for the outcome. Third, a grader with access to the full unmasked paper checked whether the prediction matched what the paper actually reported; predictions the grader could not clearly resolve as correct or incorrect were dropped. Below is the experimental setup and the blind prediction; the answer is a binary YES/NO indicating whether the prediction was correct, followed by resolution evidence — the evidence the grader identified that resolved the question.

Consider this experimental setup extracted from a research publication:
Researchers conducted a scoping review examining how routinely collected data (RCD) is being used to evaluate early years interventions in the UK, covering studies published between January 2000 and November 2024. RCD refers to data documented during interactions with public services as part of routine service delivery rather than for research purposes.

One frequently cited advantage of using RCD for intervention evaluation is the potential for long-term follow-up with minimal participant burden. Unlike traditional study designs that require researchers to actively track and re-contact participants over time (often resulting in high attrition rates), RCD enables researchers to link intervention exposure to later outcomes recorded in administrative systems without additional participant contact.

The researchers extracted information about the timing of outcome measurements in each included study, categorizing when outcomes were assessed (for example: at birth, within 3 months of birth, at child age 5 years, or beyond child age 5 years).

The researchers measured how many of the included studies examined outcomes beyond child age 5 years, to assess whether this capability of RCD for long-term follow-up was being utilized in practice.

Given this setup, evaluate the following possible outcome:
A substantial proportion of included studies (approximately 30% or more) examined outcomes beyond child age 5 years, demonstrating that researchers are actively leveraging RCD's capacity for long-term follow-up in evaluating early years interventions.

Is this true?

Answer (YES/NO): NO